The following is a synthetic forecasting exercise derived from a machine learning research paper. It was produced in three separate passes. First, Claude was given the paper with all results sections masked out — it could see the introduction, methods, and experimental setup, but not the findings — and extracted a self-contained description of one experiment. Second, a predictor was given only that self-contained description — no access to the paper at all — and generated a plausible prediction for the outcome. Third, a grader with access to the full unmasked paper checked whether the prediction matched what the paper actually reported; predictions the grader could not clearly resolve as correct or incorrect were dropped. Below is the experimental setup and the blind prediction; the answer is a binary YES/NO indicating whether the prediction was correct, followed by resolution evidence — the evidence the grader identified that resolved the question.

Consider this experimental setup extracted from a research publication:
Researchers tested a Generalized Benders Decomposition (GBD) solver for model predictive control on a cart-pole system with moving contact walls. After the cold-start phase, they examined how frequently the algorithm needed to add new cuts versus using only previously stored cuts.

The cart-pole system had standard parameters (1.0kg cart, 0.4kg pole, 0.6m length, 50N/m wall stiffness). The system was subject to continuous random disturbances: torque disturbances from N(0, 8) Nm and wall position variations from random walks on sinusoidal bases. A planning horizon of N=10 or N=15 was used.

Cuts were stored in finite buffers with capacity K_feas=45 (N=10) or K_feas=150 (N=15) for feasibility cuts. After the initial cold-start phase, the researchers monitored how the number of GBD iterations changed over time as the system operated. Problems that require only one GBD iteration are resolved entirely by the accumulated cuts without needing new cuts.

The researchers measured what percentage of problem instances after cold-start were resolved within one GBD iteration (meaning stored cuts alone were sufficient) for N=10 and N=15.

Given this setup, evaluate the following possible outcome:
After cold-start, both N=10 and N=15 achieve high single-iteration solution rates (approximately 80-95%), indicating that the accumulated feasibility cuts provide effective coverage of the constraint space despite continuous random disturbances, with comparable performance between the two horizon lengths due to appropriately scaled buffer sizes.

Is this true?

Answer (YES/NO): NO